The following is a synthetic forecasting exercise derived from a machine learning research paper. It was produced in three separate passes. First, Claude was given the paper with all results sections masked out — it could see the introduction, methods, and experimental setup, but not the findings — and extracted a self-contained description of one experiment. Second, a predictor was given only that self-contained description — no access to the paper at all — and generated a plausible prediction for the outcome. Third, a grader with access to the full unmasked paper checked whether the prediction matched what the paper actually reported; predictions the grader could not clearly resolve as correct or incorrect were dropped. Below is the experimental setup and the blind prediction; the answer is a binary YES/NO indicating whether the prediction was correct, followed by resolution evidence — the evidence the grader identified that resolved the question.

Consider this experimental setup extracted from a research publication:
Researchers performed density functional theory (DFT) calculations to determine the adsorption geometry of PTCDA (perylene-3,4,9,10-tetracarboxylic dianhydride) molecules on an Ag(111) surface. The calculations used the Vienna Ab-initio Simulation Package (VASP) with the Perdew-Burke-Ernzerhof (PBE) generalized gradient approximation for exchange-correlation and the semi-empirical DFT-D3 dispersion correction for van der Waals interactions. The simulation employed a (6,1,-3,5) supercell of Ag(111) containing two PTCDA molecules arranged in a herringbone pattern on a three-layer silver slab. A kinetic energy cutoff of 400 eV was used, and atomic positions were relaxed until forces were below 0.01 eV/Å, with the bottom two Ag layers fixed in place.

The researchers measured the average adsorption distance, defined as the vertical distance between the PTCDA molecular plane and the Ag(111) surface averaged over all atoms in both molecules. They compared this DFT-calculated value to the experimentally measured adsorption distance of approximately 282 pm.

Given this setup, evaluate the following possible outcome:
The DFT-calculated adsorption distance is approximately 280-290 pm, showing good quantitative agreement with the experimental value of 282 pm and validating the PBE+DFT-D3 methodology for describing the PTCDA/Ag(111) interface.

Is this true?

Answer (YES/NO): NO